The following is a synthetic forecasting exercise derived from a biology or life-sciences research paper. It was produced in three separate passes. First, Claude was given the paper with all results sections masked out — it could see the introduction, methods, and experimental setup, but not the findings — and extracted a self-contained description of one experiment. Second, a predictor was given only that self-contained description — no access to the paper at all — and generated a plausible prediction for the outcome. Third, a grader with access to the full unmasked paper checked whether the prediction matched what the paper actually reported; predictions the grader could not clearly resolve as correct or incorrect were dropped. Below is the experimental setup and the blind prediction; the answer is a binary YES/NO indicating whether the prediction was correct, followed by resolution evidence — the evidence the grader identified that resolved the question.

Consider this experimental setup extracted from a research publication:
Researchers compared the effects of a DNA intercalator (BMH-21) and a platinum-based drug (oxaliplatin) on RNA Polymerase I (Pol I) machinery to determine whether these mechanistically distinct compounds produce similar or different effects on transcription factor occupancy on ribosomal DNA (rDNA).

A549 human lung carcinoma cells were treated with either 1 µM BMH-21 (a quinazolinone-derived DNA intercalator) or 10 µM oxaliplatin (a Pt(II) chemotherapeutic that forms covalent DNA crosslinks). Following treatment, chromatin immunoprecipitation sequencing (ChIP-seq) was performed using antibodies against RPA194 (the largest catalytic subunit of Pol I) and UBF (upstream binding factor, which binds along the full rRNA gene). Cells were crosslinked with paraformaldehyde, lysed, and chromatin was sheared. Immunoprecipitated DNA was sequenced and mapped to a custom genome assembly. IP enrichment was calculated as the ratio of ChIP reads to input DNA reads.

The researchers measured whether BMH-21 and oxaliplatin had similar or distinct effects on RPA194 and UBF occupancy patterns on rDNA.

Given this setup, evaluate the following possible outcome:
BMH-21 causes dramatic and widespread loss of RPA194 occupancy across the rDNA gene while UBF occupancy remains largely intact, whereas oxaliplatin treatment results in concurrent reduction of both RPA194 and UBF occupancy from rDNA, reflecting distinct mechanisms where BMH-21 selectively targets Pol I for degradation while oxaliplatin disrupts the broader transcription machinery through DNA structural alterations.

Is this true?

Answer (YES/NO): NO